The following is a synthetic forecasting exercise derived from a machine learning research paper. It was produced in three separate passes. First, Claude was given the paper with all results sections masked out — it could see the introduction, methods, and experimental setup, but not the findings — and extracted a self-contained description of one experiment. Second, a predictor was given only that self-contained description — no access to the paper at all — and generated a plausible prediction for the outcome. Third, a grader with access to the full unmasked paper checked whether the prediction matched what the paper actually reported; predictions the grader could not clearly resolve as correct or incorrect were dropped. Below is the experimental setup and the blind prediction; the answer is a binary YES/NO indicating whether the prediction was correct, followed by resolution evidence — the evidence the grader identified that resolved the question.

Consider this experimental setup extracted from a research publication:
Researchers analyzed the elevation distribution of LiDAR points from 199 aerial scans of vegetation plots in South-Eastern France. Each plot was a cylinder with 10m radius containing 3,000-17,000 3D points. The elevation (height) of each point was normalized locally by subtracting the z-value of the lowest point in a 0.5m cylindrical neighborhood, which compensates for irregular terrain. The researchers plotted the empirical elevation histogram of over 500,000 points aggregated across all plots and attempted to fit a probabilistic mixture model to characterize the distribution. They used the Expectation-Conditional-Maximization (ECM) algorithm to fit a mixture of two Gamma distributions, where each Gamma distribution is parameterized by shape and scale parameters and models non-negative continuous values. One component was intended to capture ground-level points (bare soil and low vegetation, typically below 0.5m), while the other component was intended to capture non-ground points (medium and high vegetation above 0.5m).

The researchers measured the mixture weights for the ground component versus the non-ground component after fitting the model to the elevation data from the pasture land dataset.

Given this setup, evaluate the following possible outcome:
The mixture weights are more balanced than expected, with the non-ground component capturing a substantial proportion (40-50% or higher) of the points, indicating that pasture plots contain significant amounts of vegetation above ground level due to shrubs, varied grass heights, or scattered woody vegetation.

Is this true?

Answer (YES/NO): YES